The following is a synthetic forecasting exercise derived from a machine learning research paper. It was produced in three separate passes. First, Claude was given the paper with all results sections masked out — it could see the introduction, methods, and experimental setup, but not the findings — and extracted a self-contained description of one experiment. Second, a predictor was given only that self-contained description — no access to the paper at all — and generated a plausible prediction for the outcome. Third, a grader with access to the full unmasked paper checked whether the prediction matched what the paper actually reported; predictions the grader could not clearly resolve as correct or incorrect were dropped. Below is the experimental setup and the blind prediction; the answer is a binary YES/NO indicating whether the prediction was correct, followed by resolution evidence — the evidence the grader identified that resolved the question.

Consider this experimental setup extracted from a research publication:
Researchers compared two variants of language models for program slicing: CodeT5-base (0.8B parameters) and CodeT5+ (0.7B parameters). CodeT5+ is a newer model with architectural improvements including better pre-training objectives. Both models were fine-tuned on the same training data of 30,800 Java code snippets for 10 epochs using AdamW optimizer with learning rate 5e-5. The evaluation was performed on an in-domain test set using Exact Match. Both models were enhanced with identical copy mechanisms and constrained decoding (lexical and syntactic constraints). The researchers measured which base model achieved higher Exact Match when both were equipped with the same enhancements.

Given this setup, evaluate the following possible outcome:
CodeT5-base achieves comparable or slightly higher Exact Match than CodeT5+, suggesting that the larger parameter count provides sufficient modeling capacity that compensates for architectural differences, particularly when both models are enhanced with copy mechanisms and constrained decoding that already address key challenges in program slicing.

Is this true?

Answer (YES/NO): NO